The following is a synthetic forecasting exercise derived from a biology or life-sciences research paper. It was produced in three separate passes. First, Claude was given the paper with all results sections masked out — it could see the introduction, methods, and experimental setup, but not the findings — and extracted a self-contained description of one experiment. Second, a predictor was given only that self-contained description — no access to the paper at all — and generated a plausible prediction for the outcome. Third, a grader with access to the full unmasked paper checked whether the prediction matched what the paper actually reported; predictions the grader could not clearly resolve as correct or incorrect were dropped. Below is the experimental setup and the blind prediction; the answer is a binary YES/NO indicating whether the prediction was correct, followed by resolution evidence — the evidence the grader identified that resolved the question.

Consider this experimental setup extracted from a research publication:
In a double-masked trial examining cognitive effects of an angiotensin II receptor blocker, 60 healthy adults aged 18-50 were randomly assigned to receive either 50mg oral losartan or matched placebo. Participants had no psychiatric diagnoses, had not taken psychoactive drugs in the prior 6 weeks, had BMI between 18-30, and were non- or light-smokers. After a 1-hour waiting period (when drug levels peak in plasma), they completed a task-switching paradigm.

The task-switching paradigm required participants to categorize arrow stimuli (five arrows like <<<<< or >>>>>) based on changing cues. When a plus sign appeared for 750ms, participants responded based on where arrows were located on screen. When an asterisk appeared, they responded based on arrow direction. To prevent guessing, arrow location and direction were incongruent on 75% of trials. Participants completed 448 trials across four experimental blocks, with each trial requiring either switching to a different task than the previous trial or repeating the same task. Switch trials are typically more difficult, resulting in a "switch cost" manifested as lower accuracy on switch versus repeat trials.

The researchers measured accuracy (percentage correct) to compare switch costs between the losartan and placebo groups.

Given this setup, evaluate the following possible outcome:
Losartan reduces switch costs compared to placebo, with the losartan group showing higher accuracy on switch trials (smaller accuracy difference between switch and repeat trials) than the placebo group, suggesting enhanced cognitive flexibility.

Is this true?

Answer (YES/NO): NO